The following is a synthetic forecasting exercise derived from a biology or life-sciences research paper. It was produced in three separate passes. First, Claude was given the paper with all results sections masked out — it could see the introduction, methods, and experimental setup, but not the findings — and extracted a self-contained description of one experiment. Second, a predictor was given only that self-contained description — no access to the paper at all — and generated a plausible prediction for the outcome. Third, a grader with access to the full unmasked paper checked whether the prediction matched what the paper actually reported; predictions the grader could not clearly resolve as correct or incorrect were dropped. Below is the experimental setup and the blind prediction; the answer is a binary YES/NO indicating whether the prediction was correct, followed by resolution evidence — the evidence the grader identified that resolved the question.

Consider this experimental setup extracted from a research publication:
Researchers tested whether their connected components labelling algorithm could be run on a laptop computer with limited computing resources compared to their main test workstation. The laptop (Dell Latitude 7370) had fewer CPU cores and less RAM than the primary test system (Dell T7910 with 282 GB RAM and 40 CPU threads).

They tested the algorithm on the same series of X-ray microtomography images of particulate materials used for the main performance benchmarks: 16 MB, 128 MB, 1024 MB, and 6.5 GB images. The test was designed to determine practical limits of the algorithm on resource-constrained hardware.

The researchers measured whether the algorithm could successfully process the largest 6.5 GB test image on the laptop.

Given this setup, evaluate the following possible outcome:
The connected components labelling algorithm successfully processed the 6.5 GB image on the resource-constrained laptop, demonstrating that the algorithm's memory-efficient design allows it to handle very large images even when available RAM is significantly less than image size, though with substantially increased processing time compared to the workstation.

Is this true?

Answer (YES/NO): NO